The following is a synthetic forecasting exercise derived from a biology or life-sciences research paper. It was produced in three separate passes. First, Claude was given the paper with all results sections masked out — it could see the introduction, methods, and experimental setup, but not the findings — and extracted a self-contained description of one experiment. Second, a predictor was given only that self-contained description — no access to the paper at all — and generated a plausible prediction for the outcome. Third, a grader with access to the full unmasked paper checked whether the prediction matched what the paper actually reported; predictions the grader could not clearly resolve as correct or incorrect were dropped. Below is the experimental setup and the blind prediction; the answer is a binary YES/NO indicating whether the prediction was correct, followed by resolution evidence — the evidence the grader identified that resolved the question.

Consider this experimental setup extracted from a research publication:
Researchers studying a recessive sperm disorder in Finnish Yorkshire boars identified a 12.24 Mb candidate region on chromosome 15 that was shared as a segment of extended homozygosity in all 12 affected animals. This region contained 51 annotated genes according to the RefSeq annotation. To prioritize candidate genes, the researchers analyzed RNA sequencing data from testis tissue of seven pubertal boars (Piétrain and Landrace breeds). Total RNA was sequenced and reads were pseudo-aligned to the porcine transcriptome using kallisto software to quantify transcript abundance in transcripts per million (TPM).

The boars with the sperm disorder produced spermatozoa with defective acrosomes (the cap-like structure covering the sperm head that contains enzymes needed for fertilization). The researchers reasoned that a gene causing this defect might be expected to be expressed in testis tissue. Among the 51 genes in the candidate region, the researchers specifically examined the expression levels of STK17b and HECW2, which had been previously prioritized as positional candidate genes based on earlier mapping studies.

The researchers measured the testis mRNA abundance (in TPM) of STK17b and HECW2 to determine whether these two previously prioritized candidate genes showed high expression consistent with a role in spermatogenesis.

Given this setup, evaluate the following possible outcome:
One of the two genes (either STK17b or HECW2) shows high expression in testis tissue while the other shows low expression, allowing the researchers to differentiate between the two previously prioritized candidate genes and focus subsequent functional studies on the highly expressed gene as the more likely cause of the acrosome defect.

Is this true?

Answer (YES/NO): NO